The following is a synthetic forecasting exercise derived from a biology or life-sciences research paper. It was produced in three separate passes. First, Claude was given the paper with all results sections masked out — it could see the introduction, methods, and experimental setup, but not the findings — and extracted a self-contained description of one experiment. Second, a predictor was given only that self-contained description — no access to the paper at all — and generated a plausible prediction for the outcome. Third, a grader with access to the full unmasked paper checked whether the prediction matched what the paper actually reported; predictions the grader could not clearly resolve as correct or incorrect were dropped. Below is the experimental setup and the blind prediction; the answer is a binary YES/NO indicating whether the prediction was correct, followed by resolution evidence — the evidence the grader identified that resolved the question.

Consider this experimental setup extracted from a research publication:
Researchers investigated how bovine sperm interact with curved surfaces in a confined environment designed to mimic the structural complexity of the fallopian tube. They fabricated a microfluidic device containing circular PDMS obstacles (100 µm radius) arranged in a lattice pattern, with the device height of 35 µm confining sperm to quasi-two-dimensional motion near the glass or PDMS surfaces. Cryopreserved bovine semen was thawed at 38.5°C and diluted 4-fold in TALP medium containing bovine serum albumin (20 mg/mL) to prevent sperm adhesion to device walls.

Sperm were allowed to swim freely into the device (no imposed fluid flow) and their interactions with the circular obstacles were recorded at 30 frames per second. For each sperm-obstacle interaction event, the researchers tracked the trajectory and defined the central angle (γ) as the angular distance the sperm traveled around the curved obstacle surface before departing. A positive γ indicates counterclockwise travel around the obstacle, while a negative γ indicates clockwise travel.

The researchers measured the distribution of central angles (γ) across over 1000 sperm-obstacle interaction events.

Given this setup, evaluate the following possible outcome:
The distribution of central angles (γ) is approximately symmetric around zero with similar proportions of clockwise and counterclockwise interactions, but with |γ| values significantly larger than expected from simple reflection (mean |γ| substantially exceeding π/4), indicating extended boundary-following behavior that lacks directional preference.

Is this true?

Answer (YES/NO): NO